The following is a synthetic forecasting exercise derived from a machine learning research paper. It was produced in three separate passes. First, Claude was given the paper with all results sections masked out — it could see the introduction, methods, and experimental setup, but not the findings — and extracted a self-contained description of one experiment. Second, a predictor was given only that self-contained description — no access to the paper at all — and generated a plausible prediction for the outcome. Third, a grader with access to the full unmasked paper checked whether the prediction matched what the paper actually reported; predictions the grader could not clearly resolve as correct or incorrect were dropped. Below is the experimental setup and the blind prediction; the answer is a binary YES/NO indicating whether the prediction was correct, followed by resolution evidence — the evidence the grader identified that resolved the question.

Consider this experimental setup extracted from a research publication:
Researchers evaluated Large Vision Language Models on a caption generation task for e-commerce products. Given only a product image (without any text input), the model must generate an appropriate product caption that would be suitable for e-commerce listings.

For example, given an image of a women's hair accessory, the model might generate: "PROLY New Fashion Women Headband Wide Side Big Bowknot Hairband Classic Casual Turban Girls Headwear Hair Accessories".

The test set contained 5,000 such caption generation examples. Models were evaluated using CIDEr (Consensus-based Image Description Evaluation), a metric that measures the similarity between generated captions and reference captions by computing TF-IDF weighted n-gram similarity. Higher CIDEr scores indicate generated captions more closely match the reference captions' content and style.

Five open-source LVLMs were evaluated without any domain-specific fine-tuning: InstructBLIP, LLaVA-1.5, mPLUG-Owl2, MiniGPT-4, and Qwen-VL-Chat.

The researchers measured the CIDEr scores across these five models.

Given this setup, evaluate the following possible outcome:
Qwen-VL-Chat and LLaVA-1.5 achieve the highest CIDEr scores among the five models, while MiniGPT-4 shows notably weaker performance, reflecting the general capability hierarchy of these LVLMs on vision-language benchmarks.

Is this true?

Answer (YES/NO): NO